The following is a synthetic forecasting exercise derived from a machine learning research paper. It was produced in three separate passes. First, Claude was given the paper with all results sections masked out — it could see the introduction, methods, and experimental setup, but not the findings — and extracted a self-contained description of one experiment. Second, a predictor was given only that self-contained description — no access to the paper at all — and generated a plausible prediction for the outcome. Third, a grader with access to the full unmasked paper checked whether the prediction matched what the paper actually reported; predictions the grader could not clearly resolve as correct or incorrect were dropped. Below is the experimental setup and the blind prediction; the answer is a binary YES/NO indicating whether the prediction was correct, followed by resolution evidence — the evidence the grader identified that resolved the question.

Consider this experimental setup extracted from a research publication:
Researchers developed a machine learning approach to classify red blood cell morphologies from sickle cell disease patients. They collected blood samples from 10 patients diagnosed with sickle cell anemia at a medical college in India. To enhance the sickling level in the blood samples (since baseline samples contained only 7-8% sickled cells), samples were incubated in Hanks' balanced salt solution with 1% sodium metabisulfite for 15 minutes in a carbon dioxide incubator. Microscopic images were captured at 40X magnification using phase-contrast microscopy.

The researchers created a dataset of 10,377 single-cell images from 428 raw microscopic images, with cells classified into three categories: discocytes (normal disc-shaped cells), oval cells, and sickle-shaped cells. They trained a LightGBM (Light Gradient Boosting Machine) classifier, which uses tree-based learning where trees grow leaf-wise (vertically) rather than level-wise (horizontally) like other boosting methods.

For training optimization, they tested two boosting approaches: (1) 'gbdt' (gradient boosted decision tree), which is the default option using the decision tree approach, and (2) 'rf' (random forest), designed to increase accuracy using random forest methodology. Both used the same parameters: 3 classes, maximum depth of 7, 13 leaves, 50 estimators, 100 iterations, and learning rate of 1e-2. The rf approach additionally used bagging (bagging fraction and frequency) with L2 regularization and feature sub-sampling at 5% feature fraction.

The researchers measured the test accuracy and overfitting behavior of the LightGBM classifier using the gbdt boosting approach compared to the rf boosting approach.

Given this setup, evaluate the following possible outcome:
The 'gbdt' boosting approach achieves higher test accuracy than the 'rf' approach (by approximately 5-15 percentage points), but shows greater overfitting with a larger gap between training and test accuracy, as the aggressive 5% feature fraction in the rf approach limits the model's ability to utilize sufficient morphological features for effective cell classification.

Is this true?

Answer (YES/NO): NO